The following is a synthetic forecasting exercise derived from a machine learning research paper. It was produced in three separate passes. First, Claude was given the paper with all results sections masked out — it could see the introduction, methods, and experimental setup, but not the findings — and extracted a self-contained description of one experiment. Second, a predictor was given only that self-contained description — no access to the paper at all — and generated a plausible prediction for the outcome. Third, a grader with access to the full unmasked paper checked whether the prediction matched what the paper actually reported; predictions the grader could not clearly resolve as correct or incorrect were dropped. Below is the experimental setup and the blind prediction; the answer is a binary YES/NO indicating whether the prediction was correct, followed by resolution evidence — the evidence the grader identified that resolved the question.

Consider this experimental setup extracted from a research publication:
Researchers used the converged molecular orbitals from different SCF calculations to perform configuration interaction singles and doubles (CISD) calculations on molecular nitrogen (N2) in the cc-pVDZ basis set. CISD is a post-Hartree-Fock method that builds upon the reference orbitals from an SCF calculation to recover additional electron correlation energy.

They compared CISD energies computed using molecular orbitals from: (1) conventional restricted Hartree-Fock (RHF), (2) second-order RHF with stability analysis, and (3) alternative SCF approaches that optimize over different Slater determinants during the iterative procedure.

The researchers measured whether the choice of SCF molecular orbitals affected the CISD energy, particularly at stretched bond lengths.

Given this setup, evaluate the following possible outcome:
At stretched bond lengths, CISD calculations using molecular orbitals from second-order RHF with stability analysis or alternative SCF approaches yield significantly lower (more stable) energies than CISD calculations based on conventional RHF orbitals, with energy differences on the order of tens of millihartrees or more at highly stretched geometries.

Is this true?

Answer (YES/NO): YES